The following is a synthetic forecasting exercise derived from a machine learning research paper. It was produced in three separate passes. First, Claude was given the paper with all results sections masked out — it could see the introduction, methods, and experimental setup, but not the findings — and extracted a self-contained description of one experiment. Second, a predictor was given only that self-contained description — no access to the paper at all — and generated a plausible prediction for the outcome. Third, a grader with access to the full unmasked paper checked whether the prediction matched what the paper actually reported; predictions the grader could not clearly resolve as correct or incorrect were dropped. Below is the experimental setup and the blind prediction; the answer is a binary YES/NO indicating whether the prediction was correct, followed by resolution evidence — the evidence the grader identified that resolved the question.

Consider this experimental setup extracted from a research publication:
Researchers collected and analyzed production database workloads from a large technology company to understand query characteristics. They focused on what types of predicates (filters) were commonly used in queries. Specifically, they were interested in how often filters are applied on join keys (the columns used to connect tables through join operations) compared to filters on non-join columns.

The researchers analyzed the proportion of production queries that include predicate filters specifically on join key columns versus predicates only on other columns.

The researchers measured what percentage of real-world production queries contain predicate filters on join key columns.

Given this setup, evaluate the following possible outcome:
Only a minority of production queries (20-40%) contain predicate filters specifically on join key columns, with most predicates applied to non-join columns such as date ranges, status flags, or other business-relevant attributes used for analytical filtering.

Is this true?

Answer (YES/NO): NO